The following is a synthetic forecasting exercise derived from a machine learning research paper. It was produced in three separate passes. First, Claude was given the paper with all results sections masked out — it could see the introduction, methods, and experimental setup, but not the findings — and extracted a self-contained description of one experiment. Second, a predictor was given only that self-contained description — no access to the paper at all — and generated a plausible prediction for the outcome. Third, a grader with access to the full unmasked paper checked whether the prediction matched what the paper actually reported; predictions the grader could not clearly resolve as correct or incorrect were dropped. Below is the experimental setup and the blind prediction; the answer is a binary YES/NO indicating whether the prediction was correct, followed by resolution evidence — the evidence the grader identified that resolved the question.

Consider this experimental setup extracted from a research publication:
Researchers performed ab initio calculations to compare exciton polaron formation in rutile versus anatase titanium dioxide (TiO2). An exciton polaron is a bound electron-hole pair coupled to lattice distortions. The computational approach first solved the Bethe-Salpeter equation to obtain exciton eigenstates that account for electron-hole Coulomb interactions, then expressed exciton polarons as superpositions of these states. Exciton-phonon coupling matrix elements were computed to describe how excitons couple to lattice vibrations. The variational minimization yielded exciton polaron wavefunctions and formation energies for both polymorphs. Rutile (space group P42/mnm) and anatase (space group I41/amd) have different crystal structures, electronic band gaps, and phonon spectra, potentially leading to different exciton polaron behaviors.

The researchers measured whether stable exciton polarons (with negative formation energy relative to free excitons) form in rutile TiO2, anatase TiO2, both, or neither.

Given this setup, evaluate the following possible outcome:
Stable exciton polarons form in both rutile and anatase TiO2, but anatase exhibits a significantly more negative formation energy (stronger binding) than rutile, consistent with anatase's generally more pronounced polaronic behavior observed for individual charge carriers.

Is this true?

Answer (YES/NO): NO